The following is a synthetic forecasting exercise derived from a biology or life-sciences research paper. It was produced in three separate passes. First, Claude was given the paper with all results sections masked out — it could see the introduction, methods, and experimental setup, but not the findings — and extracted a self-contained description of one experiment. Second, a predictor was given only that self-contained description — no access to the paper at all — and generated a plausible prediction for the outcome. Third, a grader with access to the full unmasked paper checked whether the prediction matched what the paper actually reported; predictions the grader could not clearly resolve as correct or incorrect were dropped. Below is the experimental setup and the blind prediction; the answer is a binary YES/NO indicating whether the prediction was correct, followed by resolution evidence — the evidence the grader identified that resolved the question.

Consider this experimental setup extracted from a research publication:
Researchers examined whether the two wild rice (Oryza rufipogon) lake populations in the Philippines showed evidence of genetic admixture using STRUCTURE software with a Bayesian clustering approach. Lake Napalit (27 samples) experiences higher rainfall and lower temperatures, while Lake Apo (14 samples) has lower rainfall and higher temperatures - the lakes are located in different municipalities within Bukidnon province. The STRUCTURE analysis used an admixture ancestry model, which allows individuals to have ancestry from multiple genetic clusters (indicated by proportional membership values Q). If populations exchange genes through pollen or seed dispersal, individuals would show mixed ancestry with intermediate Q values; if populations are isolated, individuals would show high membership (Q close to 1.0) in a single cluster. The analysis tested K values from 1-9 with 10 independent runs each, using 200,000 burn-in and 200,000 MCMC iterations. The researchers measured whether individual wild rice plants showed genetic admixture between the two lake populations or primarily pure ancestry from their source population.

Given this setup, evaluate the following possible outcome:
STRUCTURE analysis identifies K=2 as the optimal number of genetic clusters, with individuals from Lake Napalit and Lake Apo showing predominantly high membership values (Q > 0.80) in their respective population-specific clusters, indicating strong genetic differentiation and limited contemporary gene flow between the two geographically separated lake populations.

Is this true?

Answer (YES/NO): NO